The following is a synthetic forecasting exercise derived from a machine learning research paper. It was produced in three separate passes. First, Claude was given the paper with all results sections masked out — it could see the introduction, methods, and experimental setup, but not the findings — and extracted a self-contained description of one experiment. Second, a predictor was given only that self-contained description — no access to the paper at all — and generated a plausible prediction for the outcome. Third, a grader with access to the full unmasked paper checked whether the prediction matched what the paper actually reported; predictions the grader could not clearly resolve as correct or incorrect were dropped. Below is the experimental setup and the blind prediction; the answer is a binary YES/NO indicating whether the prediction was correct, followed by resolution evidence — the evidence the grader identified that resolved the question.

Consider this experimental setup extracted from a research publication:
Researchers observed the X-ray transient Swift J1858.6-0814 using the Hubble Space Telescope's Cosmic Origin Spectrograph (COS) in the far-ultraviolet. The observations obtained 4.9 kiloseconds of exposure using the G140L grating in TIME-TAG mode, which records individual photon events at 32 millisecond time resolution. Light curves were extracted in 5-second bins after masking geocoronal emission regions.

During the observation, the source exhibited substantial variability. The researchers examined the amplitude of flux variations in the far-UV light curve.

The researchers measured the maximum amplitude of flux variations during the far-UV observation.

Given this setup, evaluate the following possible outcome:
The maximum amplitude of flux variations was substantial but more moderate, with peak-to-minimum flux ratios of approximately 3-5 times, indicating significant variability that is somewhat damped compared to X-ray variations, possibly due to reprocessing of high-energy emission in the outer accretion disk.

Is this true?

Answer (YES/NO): NO